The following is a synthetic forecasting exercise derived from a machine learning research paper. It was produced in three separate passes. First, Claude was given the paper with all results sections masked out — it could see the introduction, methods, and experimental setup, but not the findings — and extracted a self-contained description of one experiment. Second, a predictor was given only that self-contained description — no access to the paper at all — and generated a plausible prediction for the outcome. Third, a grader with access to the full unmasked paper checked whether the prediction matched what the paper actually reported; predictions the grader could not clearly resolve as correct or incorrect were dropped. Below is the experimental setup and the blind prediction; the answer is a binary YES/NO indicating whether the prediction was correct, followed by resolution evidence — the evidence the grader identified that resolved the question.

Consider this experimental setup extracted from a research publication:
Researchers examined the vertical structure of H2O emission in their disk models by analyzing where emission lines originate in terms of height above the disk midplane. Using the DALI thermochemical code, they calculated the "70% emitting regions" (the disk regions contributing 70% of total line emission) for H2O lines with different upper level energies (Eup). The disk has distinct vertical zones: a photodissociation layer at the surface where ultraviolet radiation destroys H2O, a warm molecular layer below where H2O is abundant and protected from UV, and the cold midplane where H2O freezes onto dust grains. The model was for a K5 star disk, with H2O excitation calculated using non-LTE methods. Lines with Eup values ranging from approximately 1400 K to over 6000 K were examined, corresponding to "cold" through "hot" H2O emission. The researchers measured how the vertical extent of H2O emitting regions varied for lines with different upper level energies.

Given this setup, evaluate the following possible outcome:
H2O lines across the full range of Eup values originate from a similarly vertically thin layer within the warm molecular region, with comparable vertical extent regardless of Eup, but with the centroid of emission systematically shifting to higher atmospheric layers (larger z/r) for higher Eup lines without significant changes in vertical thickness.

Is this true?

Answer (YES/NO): NO